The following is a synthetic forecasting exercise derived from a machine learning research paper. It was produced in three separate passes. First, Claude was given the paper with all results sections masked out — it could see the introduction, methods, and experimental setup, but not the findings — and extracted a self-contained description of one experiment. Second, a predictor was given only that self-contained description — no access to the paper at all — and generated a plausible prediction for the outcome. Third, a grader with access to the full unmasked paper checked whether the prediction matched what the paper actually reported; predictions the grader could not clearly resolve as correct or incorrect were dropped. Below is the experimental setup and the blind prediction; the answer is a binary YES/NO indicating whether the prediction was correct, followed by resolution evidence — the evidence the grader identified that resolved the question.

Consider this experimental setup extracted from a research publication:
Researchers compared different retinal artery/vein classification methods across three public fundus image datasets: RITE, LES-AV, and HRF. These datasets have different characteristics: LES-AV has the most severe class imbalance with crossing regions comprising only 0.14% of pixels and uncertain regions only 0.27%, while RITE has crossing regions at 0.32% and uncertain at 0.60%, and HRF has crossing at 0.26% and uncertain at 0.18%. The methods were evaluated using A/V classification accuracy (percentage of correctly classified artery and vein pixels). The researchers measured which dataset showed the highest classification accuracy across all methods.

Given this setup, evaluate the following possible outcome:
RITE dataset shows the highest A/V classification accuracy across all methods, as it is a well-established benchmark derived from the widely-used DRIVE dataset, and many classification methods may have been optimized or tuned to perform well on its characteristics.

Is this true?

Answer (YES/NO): NO